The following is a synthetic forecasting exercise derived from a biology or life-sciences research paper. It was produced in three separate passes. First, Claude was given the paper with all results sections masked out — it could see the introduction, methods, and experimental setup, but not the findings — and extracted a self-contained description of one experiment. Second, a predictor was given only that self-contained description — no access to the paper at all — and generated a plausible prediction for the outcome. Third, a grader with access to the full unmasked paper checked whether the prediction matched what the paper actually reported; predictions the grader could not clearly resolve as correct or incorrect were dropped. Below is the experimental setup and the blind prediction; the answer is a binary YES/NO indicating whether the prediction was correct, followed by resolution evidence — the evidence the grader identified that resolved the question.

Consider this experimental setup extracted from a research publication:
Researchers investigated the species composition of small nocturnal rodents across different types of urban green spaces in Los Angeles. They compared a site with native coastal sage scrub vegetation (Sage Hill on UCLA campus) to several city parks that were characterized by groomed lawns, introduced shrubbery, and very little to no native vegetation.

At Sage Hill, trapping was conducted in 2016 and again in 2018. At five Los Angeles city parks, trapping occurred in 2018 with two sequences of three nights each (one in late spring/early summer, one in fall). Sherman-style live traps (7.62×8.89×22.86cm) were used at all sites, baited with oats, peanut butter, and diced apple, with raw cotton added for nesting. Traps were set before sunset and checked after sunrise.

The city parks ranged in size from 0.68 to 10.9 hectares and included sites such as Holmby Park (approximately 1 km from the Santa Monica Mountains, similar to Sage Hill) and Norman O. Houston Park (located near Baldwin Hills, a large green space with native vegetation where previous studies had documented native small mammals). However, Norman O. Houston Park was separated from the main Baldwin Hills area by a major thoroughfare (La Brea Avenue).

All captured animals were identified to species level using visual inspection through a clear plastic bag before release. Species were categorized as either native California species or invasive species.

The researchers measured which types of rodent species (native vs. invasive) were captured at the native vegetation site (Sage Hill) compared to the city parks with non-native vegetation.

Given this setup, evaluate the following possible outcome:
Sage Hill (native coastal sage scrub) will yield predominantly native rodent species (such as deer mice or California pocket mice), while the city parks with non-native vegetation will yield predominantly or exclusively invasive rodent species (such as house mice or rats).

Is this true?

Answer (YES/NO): YES